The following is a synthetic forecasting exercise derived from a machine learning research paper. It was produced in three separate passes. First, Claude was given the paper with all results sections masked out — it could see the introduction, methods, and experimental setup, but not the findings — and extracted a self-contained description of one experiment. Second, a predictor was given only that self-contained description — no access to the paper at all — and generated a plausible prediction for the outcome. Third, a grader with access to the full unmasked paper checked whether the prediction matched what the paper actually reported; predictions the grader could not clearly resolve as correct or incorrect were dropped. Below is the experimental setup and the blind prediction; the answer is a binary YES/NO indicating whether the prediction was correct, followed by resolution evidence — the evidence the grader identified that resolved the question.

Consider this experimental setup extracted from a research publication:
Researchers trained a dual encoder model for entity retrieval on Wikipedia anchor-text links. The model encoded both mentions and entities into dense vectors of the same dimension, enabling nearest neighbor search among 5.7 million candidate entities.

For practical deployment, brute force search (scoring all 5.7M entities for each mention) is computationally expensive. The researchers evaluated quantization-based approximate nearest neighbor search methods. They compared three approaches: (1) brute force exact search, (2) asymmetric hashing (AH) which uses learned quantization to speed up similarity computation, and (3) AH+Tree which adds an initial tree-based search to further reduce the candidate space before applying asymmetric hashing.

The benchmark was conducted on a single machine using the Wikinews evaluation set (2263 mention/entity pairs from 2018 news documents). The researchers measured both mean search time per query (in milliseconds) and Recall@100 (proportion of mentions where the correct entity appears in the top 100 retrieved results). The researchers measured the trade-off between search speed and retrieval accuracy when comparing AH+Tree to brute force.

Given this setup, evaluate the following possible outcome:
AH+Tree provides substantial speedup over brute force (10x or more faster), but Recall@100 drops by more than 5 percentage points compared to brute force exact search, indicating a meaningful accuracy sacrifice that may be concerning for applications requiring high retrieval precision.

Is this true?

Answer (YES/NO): NO